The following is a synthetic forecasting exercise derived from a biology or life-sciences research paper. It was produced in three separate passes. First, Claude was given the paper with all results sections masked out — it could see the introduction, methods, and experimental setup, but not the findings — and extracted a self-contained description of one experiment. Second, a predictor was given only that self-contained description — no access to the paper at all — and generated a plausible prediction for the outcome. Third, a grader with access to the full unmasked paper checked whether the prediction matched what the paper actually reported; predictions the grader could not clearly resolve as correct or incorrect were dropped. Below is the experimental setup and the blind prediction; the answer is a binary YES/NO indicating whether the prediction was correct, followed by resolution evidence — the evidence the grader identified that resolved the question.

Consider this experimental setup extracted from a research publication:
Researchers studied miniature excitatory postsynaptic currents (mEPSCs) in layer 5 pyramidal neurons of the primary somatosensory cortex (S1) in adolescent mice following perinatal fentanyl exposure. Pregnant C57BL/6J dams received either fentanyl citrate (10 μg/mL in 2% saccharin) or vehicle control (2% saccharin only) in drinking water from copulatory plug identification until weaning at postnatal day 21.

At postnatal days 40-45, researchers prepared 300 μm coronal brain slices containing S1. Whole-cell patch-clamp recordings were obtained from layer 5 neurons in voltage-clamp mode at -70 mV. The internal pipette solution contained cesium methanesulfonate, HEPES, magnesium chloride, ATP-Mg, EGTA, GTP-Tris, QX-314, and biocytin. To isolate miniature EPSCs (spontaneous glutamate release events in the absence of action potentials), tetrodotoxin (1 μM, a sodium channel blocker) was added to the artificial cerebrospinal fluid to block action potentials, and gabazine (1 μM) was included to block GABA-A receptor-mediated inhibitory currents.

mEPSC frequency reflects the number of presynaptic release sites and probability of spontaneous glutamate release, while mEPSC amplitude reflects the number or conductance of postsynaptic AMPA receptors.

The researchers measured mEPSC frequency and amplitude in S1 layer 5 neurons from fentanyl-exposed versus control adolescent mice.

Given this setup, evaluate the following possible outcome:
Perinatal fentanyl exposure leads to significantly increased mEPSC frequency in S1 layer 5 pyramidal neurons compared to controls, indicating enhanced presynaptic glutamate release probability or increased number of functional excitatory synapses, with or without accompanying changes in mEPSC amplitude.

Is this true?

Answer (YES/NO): NO